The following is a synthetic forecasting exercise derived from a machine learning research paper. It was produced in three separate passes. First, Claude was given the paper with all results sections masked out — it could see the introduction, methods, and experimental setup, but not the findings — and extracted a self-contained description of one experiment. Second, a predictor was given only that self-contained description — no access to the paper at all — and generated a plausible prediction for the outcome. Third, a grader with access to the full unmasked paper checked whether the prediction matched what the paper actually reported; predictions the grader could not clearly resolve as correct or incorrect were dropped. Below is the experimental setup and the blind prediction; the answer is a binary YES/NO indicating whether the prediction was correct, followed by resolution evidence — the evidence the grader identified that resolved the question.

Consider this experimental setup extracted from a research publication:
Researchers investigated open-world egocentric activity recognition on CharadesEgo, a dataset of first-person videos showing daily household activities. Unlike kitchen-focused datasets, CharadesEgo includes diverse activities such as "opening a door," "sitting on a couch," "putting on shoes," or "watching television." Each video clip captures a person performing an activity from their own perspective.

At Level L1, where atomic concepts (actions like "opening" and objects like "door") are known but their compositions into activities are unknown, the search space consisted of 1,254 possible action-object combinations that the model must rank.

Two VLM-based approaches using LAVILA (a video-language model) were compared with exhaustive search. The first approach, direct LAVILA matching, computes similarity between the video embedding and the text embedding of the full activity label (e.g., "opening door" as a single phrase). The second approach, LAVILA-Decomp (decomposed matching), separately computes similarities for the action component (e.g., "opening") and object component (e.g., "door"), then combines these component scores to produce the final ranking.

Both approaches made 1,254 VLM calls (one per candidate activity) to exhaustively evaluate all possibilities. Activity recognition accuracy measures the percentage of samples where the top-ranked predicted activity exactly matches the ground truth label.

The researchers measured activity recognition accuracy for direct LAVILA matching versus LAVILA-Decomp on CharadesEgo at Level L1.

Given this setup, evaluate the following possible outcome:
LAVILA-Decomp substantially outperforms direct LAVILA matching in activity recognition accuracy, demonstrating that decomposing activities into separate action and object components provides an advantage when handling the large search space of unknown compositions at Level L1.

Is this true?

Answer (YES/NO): NO